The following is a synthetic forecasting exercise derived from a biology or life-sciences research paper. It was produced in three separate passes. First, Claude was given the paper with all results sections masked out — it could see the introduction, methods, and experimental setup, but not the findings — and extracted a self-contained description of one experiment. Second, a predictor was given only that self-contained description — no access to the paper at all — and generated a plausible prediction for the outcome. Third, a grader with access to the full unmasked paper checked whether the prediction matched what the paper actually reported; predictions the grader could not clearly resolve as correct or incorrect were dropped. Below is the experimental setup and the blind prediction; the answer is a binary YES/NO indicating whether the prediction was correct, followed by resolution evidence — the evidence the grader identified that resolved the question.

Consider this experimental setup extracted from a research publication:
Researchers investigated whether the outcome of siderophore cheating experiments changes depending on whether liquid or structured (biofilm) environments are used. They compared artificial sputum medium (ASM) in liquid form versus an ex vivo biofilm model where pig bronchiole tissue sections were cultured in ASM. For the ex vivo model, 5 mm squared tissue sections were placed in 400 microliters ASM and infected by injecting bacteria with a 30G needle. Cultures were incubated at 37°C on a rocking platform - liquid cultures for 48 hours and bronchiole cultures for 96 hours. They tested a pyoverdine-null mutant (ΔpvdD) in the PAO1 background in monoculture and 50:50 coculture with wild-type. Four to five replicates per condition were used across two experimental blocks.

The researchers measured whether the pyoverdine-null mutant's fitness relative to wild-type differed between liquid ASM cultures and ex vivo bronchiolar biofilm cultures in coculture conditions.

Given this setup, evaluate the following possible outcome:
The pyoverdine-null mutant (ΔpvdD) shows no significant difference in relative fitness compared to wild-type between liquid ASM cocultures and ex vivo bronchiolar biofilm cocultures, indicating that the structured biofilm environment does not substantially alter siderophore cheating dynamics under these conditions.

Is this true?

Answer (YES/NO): NO